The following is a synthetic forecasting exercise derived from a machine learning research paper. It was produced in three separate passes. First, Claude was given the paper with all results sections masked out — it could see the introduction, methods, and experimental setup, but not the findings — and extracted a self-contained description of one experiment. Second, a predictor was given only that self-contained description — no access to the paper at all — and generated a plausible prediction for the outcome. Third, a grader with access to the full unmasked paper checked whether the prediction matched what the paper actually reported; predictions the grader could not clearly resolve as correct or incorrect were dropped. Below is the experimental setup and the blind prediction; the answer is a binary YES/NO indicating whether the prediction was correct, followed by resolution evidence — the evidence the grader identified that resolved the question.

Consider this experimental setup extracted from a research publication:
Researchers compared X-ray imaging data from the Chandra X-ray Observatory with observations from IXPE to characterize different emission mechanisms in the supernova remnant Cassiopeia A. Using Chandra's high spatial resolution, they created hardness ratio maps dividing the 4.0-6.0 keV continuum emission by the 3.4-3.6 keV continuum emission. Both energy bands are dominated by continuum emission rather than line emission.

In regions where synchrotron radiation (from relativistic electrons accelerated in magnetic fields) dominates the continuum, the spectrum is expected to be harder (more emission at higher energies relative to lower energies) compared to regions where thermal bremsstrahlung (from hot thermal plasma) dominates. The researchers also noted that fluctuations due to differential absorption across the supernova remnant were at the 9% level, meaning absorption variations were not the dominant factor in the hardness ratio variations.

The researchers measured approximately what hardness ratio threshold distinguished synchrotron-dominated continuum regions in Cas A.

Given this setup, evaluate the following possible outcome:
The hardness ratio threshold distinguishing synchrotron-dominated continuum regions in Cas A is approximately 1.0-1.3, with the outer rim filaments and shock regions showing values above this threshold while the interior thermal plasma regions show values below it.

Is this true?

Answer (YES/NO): NO